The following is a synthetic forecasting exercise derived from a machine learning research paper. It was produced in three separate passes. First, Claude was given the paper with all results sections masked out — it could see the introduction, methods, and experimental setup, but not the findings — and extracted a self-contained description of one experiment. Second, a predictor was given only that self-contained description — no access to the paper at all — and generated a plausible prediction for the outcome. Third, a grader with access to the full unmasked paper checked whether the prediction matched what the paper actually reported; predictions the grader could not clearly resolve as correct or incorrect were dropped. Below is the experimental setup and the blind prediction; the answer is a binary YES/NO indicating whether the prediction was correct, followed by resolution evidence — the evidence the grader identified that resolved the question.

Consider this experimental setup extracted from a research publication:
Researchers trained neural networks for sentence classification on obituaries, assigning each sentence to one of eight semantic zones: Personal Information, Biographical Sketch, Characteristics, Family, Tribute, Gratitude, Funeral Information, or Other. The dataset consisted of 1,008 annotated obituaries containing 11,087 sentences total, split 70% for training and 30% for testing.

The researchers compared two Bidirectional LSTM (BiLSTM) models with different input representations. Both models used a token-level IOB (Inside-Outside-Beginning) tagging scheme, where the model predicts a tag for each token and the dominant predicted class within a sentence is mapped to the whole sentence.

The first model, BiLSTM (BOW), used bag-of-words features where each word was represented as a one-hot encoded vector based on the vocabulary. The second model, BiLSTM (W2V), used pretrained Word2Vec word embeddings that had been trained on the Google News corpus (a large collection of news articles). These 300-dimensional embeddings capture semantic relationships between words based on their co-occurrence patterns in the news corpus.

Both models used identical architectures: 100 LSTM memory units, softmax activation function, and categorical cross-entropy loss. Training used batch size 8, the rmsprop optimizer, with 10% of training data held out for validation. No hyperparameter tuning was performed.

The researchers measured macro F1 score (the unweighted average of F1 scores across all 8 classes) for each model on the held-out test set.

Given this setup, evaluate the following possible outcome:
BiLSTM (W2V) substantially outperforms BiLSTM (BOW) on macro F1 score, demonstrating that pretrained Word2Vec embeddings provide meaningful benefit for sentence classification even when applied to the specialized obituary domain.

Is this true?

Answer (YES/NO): NO